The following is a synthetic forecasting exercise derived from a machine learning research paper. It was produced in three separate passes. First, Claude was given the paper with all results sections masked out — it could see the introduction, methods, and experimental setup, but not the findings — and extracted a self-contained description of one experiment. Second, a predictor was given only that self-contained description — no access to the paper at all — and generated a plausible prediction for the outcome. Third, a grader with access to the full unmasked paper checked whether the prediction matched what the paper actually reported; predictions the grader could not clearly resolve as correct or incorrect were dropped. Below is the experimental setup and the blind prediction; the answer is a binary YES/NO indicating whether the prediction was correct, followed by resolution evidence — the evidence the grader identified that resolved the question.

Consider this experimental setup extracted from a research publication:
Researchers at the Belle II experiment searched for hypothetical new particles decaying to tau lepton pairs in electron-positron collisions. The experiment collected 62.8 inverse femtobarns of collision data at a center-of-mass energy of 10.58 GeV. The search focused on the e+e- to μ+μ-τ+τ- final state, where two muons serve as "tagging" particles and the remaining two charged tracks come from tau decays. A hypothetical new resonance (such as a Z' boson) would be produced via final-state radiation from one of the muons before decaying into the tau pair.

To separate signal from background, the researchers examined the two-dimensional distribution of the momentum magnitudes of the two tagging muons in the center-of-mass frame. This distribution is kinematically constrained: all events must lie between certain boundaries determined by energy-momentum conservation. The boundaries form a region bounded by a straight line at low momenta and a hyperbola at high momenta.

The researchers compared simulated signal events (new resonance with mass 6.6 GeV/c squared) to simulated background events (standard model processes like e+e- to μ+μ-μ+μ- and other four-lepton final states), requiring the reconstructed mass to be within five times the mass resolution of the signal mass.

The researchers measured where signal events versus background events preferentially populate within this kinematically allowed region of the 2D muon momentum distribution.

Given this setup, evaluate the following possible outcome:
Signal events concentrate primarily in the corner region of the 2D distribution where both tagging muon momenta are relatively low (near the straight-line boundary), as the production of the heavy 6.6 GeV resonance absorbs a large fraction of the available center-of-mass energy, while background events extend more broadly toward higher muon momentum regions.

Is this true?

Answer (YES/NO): NO